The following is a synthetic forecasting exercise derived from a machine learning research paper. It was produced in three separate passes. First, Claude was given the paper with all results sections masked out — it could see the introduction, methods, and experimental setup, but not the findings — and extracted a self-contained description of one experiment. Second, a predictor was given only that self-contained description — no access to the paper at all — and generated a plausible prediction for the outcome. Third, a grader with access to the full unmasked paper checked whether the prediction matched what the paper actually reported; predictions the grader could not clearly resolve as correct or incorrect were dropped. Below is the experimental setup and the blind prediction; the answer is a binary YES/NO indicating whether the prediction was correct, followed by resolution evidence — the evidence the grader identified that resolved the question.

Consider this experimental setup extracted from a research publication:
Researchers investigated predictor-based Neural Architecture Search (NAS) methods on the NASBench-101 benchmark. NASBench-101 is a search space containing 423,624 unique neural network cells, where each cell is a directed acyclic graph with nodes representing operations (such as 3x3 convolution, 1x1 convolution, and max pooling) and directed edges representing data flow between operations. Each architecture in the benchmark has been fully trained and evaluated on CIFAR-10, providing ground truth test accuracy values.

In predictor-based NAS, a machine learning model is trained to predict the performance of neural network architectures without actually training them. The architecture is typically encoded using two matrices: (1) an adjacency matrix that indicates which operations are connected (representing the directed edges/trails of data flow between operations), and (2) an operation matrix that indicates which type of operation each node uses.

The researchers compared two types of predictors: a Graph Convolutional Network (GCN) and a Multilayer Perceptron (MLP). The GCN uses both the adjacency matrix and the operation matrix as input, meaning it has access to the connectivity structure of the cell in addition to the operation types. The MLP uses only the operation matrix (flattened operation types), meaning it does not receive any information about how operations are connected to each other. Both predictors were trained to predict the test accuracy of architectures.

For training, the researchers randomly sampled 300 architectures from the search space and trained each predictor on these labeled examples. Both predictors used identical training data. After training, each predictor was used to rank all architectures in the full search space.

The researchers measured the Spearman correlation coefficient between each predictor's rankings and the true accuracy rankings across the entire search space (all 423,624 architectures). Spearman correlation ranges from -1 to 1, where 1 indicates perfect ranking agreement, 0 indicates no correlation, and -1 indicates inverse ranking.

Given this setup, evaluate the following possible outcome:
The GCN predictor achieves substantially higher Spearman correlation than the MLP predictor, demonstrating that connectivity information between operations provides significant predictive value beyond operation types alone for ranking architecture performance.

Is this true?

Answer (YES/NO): NO